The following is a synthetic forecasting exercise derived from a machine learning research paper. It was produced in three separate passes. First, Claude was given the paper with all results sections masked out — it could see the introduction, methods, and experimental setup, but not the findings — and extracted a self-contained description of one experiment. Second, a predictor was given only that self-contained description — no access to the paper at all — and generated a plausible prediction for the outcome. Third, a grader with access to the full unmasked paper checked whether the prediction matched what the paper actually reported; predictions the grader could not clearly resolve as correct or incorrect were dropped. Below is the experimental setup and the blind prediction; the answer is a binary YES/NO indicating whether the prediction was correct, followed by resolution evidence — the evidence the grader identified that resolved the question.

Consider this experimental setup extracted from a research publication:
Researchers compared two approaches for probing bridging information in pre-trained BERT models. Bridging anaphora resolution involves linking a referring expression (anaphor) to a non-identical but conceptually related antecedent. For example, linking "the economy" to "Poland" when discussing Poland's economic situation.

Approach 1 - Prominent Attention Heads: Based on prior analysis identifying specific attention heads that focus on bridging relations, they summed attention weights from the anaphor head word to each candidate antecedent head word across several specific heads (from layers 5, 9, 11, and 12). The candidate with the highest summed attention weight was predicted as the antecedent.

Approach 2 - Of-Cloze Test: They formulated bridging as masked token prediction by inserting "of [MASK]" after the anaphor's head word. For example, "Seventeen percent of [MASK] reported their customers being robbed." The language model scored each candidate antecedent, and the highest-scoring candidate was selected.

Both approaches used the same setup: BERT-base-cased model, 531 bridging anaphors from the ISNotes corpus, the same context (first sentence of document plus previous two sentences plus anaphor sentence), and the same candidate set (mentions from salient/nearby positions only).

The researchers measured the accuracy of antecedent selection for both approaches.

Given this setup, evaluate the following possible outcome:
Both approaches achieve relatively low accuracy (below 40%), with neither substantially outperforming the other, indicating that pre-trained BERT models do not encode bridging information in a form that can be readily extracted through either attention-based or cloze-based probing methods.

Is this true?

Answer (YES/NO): NO